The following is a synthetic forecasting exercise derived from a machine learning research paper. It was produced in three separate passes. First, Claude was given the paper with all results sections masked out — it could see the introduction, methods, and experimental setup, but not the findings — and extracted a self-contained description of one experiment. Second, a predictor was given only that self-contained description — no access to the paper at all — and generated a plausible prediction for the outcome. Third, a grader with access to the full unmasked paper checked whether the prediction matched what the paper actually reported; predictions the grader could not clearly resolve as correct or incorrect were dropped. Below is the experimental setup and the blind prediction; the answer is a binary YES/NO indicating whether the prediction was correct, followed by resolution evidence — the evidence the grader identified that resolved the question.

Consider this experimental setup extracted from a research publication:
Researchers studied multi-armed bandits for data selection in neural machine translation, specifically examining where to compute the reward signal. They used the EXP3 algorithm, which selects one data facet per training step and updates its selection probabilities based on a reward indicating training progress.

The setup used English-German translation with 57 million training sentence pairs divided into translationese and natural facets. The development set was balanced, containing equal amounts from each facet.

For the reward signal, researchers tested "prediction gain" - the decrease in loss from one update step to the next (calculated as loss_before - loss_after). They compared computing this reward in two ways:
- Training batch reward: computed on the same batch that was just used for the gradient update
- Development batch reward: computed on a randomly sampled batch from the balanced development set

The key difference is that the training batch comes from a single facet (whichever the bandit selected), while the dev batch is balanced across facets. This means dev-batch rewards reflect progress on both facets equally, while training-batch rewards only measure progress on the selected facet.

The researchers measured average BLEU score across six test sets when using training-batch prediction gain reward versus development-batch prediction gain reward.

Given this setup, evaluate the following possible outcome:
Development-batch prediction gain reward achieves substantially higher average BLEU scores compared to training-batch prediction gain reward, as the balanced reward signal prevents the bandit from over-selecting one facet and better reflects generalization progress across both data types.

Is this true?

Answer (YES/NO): NO